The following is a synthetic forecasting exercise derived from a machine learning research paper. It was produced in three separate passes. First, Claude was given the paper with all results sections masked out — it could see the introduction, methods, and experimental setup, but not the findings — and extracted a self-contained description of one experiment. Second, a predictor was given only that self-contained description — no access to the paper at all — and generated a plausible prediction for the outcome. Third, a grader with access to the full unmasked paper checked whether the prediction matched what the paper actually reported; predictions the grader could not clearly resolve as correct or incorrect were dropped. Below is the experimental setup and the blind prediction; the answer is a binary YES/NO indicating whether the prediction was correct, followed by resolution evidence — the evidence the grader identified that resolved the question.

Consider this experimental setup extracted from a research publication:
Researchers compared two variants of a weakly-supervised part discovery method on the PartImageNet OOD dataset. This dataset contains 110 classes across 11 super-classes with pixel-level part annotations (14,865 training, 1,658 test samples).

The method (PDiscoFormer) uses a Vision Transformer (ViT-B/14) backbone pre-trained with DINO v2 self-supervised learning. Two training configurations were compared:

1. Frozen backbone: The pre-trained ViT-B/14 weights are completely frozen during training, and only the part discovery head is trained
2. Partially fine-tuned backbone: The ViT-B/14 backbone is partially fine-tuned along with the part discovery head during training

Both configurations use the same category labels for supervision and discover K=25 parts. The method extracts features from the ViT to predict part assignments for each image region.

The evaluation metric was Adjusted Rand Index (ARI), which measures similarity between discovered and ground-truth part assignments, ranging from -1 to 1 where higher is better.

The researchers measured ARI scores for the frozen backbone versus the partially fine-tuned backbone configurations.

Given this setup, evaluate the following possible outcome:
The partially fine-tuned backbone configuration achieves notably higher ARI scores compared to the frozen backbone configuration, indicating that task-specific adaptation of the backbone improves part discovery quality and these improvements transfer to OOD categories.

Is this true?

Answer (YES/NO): NO